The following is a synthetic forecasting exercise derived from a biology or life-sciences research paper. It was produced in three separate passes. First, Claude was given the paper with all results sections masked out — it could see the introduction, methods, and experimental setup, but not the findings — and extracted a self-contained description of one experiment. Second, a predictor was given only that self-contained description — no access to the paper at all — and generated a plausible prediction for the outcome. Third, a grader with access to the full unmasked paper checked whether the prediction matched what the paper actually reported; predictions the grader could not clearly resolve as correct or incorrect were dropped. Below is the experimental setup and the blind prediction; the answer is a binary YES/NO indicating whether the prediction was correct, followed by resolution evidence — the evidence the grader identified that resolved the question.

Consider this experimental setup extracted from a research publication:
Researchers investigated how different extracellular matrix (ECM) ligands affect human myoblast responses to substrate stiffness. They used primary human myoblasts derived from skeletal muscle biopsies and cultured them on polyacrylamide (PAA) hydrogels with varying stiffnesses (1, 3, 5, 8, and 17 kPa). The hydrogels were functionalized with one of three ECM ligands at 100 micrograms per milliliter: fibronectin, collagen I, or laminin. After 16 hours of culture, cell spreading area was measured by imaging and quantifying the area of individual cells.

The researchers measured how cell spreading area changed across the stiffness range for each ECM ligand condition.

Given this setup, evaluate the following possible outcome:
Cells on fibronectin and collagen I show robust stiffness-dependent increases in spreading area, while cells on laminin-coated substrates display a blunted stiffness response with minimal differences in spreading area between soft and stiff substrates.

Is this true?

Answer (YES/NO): NO